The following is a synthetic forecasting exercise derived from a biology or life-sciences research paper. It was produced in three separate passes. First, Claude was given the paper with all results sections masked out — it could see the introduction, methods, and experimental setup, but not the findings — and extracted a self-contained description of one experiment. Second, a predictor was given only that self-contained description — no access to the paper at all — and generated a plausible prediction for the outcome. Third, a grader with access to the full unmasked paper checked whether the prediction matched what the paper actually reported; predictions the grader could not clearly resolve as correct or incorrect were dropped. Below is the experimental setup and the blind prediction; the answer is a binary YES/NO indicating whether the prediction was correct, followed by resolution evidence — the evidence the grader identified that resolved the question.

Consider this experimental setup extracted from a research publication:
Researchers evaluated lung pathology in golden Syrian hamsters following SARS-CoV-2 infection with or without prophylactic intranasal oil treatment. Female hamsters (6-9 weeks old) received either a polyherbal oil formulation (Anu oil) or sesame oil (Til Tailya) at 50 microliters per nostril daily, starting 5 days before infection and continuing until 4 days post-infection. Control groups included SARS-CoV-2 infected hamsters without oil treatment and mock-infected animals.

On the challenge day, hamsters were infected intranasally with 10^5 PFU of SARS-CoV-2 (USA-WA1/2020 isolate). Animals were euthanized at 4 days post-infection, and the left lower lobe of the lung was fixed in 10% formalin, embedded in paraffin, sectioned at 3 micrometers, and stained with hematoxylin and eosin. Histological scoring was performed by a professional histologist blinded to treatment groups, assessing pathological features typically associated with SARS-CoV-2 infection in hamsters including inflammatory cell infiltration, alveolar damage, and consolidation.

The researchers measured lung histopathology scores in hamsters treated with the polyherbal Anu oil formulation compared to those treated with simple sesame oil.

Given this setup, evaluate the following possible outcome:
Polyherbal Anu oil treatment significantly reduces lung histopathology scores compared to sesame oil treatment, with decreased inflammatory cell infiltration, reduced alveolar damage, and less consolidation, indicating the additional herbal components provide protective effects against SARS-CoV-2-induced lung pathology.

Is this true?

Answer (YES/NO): YES